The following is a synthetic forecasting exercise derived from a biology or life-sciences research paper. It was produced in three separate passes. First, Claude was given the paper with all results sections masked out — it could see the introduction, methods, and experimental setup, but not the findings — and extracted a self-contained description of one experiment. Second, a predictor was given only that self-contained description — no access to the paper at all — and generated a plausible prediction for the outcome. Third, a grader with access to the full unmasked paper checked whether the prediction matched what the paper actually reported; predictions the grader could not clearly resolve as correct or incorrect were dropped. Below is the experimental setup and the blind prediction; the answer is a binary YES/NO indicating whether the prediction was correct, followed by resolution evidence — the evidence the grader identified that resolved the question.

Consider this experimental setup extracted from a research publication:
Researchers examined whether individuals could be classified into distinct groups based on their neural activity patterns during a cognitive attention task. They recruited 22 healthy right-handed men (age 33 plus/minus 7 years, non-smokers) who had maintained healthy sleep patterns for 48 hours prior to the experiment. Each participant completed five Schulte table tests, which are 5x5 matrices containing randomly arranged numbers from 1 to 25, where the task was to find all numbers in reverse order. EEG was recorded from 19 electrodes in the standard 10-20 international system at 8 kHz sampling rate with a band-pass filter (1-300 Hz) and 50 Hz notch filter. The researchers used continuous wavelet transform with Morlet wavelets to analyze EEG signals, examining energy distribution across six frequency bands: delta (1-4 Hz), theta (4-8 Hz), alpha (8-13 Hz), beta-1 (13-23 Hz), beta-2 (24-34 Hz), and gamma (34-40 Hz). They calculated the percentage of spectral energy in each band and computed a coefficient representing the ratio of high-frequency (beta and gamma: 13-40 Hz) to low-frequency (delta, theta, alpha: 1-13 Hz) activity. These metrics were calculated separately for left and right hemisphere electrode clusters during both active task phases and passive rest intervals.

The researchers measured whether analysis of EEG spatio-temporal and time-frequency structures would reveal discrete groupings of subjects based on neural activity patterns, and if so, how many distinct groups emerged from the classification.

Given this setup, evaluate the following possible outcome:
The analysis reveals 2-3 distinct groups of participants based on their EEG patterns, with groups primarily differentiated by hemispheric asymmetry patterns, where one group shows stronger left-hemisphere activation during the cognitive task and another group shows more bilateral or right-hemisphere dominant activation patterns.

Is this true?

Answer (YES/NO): NO